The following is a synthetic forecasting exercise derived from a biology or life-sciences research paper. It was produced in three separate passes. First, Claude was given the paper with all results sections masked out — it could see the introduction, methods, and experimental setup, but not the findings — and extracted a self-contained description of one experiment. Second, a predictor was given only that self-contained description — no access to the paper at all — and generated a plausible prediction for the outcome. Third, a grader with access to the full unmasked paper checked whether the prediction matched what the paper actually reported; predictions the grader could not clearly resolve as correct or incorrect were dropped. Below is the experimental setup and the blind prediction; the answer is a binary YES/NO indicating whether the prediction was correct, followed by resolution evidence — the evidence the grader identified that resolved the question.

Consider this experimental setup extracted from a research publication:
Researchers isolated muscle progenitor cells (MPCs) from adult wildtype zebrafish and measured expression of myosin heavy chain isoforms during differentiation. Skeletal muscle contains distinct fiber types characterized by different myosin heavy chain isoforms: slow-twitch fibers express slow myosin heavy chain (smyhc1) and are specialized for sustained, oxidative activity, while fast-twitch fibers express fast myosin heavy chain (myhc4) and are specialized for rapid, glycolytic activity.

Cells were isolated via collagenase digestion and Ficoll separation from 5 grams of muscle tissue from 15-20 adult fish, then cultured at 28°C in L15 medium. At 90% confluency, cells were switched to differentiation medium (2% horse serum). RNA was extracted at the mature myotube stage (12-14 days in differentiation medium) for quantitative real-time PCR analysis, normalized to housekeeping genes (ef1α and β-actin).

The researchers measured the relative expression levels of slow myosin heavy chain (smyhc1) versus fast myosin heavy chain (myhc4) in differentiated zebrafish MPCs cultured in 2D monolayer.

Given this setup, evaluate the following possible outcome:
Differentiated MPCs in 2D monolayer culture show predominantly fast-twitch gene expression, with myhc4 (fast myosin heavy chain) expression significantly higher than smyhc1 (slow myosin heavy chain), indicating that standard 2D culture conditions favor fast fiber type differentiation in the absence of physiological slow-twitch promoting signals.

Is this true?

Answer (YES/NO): NO